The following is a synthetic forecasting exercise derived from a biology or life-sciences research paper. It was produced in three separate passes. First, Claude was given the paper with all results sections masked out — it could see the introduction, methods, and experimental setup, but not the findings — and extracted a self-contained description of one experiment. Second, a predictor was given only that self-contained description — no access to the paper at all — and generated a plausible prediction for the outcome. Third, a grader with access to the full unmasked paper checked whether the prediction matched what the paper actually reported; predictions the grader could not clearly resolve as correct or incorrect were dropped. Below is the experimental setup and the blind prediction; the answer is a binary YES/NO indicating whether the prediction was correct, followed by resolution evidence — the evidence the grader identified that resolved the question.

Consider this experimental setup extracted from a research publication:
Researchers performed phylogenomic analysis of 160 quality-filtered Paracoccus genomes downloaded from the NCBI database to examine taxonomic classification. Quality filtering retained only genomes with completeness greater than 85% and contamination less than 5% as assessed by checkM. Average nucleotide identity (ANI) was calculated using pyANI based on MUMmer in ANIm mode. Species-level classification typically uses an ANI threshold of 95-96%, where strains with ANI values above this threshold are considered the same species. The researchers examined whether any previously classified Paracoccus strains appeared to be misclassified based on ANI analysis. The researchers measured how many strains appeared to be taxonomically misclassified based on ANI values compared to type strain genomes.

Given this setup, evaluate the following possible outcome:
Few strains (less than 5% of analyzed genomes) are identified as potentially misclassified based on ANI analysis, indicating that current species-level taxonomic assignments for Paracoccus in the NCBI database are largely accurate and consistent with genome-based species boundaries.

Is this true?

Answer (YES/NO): NO